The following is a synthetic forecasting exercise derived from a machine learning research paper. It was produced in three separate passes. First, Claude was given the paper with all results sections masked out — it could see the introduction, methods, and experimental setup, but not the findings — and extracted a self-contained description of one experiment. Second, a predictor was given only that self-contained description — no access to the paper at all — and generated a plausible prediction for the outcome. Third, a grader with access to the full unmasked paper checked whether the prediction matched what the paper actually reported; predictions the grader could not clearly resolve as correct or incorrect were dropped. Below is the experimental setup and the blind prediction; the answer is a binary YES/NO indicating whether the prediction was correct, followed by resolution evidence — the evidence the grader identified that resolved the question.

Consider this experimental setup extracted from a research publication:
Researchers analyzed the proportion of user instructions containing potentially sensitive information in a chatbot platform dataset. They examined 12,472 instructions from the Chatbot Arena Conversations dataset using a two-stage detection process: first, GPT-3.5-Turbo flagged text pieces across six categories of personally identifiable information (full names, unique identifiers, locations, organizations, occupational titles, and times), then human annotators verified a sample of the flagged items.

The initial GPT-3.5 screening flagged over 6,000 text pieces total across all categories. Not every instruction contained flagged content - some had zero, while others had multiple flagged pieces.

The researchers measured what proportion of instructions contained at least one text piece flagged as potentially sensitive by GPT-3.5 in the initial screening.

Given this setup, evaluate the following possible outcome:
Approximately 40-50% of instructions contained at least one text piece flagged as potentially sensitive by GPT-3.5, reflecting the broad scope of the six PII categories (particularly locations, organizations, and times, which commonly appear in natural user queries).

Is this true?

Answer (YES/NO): NO